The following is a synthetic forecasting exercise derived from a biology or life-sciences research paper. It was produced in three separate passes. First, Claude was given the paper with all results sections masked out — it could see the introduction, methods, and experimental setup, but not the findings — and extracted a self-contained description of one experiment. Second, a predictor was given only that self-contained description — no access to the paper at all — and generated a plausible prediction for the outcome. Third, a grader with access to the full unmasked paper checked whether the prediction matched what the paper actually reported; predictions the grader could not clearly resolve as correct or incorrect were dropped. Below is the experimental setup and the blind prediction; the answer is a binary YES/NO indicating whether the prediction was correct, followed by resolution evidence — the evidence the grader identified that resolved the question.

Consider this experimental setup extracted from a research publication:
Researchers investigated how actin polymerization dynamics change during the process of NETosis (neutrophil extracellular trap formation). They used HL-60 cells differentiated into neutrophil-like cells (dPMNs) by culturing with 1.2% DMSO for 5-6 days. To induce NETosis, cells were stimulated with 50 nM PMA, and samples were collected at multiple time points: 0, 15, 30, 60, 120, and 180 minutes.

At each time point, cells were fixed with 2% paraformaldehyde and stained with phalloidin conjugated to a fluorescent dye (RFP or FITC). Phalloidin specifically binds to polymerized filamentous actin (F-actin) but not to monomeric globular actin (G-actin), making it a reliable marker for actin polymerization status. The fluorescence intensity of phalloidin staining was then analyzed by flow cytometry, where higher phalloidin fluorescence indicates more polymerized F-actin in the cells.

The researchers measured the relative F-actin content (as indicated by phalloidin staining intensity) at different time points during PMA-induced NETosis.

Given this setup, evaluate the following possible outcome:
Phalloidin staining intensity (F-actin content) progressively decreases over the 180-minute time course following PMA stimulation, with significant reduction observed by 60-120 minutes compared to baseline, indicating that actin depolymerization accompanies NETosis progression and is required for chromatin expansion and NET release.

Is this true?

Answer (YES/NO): NO